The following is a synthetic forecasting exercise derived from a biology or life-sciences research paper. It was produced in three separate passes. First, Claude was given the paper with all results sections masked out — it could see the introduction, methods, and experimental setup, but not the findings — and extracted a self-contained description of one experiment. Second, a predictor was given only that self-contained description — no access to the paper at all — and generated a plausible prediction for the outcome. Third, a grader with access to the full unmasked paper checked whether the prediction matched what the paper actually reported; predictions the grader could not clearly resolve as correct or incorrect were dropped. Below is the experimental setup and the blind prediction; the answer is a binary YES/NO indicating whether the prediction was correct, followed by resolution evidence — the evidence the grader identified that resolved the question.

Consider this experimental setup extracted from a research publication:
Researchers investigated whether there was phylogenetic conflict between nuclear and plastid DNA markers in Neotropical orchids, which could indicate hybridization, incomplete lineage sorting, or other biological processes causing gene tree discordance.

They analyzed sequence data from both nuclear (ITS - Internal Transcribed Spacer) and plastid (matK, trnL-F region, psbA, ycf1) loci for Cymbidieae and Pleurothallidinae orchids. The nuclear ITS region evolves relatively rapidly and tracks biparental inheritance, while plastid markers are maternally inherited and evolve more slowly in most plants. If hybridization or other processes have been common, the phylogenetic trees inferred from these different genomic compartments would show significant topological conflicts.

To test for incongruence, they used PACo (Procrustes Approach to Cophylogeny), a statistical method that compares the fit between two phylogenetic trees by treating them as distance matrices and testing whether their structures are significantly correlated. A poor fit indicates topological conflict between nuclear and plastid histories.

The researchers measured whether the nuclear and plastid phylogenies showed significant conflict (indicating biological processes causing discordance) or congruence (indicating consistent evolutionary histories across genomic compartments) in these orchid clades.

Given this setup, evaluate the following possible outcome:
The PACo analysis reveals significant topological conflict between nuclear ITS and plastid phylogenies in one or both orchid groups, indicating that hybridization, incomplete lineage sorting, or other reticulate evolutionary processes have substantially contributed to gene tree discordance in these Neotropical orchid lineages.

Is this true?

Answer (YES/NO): NO